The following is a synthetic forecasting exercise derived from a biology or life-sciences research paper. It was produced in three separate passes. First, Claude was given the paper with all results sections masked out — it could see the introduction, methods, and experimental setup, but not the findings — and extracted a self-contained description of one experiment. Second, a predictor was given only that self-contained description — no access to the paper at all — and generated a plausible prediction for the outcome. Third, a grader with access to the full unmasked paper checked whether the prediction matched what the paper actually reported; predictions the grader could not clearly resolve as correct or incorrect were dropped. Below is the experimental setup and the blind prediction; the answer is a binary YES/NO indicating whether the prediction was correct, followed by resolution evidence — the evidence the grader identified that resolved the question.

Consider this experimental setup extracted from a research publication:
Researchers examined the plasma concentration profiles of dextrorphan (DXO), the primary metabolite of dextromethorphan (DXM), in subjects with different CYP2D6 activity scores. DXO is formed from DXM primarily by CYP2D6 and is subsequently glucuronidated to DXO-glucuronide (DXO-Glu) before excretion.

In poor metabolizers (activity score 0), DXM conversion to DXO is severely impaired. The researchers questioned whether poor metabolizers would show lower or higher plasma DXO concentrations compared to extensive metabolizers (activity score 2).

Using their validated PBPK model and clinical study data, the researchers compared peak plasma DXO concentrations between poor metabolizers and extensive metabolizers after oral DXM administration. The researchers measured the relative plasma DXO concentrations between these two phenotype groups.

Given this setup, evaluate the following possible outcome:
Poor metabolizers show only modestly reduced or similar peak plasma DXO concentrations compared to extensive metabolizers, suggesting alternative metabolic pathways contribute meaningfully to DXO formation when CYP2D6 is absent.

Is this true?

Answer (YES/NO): NO